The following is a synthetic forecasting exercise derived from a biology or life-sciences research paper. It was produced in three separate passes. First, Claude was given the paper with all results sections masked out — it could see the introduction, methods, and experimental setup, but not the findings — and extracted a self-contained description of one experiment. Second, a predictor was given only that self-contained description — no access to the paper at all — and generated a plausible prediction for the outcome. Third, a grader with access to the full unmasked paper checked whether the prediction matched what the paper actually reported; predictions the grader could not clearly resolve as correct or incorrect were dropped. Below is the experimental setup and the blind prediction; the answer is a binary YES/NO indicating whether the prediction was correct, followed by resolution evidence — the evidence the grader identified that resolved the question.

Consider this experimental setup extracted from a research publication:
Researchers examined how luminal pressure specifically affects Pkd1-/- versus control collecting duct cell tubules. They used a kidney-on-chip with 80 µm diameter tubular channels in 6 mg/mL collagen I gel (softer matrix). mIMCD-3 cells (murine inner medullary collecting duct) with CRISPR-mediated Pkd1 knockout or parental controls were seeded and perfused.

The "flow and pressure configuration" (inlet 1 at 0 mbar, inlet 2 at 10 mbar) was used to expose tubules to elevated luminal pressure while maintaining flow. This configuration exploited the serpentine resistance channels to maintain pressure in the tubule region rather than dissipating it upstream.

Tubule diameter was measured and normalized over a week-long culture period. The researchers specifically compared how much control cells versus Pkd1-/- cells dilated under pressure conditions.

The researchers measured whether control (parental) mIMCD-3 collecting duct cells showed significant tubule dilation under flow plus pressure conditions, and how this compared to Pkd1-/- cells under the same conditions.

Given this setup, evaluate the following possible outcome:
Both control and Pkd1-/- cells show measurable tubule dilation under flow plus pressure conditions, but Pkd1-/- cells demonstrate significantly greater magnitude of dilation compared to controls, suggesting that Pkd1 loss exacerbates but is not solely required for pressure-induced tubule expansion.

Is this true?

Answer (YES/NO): YES